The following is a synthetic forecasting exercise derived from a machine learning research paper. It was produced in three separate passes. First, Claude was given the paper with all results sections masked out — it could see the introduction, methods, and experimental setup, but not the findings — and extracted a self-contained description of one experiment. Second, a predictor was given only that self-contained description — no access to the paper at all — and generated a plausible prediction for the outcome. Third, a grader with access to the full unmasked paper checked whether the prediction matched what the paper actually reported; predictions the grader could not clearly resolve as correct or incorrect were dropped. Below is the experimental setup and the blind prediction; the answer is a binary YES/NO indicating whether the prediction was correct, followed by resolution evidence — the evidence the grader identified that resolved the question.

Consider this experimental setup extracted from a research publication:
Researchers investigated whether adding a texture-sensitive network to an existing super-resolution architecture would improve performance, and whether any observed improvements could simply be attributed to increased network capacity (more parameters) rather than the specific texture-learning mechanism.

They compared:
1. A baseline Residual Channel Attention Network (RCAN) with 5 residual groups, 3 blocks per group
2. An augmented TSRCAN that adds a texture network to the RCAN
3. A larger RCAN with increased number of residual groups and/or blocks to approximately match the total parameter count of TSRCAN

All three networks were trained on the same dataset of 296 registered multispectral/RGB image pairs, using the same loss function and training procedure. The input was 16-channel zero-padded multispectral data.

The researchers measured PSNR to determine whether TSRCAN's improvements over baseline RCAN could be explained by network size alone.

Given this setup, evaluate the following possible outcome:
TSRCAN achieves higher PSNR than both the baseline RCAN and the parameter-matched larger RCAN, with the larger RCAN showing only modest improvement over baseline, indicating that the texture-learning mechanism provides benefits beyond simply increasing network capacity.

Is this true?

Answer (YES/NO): YES